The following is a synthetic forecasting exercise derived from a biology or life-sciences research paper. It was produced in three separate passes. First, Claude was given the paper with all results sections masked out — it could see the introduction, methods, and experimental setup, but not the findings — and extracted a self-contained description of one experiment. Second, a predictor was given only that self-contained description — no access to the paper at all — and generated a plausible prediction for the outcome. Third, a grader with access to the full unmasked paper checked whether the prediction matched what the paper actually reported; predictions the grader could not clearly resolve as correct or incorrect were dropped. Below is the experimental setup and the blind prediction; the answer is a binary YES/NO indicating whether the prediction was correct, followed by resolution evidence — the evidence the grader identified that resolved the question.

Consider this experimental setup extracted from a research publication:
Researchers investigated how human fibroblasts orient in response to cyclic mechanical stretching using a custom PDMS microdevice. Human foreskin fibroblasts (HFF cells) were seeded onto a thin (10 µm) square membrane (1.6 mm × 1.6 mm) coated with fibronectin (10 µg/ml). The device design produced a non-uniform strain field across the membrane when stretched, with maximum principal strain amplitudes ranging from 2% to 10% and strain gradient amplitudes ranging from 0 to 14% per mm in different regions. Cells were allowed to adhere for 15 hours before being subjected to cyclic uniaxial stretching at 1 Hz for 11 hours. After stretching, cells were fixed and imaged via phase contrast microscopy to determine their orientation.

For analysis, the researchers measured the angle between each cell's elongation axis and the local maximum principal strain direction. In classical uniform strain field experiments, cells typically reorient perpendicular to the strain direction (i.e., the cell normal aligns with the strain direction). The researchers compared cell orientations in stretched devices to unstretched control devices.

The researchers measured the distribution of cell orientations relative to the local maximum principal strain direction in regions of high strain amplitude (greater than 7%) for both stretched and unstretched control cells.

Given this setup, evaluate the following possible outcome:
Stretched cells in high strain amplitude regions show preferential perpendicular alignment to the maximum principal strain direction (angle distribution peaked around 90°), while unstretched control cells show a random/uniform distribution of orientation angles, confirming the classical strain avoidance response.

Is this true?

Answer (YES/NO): YES